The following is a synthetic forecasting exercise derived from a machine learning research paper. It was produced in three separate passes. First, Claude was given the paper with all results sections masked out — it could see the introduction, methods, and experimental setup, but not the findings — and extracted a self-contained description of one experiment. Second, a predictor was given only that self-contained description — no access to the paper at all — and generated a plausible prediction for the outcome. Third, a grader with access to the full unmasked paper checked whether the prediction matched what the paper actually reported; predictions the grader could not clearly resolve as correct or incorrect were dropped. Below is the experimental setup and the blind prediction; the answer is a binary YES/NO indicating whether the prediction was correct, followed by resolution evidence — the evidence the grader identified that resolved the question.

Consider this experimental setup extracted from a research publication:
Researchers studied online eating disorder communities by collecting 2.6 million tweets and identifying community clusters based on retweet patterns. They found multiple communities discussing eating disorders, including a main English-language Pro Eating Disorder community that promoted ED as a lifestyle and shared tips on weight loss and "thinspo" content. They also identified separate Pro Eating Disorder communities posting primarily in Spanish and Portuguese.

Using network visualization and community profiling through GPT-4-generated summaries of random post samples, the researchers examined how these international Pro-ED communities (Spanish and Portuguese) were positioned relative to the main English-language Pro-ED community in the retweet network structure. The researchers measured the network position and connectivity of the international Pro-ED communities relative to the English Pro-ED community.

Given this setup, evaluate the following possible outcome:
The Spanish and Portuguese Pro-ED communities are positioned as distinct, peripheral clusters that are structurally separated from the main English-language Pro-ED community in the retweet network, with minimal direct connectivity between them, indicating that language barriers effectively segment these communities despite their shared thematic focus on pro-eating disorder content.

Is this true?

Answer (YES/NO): NO